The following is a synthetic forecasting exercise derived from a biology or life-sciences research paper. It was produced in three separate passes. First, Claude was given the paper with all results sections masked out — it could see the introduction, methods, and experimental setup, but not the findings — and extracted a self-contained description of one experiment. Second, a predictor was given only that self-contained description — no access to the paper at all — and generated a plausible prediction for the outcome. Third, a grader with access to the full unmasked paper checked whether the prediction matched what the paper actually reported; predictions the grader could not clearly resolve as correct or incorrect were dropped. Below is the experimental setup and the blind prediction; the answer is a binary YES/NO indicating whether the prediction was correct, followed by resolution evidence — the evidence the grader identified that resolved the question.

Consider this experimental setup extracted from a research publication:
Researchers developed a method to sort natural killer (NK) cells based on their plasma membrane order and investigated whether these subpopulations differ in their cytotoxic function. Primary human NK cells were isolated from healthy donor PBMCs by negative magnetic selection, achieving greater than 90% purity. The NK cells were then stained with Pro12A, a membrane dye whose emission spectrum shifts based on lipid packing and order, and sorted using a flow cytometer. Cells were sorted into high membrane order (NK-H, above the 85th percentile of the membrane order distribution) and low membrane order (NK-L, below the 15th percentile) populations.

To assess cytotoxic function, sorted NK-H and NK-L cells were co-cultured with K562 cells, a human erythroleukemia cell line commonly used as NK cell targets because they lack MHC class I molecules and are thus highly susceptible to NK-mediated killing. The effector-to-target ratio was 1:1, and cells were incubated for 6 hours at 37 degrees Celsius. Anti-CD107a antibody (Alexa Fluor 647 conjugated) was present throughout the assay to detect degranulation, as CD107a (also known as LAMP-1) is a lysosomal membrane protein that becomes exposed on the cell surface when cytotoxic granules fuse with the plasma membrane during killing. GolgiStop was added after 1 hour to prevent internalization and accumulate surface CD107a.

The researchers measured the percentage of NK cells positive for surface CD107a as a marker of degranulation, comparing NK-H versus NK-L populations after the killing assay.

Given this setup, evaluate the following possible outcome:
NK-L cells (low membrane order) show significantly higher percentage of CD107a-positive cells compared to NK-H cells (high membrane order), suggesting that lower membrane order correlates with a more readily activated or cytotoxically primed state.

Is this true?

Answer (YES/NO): NO